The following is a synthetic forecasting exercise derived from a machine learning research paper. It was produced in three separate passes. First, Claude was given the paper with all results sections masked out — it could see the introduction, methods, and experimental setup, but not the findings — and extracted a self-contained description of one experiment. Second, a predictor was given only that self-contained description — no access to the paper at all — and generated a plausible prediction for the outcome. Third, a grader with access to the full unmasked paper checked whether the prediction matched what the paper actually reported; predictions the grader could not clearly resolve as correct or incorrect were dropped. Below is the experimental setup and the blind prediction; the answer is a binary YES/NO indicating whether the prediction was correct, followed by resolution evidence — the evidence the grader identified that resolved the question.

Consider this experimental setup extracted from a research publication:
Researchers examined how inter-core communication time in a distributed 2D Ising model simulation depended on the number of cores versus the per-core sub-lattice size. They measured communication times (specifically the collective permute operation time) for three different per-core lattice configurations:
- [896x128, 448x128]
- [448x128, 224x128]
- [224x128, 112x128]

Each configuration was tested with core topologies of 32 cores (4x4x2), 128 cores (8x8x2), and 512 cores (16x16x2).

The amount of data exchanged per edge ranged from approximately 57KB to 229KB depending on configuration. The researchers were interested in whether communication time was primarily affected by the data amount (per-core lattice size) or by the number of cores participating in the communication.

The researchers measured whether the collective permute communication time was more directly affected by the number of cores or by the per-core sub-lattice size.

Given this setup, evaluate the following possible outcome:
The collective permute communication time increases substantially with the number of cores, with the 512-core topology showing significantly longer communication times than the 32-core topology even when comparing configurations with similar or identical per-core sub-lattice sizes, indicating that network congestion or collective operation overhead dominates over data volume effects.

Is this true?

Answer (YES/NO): YES